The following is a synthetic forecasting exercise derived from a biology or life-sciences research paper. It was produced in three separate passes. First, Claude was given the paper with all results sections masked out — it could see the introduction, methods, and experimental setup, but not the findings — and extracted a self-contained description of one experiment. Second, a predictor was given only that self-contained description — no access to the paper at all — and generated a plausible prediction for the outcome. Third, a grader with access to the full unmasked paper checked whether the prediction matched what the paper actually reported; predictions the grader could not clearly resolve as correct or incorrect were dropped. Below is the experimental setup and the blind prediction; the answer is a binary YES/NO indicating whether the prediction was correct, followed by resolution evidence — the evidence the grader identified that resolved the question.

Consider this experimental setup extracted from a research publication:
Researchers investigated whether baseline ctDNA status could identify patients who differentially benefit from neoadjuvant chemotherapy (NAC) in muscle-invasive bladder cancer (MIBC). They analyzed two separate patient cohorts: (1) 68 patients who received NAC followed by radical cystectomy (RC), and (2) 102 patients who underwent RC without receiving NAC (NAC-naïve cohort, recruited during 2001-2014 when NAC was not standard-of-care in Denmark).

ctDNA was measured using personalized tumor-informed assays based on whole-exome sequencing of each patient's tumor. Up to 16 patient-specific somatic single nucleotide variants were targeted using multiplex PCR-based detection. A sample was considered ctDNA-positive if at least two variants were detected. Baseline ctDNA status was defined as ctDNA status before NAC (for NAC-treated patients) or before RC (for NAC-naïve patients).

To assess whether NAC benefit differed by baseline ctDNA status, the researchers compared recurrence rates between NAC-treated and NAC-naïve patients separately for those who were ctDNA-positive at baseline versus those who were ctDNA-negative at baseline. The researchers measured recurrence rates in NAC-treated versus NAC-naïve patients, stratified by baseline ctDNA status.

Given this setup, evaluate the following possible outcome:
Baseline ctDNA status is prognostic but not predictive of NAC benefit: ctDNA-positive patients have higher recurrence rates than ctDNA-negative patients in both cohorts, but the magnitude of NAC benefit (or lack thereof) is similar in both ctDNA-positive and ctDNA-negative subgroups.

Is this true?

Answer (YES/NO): NO